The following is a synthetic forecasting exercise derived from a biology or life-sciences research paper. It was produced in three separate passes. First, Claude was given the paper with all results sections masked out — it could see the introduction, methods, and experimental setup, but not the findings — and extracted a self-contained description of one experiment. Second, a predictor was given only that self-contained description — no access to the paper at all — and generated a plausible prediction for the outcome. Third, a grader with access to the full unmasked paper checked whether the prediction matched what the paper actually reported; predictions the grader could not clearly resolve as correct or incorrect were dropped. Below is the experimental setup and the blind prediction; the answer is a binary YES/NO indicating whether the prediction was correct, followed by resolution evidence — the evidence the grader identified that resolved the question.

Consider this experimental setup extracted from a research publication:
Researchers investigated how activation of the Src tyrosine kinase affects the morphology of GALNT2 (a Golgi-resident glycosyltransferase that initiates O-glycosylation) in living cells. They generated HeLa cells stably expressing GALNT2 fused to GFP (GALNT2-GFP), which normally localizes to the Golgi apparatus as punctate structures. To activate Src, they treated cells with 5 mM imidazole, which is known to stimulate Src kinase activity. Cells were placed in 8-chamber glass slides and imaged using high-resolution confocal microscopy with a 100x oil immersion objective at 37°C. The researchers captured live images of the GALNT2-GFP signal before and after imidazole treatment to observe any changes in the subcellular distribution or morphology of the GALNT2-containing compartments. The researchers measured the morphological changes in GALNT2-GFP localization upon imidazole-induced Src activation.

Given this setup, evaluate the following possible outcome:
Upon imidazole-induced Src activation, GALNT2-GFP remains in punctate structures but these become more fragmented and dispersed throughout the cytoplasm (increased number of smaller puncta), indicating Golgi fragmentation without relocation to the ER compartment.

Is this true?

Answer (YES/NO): NO